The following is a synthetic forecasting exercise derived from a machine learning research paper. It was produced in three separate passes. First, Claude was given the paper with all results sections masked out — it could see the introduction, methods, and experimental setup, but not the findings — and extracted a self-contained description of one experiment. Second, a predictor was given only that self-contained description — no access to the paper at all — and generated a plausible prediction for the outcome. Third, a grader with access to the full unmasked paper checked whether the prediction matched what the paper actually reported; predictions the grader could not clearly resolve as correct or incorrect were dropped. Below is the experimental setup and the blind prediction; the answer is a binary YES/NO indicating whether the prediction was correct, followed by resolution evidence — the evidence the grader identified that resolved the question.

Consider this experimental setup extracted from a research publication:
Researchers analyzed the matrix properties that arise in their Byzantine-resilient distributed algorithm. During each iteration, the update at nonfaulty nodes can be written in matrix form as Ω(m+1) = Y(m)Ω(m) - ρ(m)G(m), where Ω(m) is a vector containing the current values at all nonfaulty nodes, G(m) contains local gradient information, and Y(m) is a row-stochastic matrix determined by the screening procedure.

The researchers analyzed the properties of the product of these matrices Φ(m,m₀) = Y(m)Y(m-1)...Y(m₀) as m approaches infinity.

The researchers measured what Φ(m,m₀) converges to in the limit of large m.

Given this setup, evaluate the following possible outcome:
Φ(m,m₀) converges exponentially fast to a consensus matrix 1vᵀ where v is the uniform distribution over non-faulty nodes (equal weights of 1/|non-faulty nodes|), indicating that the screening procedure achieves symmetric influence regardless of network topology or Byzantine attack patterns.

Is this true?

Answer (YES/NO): NO